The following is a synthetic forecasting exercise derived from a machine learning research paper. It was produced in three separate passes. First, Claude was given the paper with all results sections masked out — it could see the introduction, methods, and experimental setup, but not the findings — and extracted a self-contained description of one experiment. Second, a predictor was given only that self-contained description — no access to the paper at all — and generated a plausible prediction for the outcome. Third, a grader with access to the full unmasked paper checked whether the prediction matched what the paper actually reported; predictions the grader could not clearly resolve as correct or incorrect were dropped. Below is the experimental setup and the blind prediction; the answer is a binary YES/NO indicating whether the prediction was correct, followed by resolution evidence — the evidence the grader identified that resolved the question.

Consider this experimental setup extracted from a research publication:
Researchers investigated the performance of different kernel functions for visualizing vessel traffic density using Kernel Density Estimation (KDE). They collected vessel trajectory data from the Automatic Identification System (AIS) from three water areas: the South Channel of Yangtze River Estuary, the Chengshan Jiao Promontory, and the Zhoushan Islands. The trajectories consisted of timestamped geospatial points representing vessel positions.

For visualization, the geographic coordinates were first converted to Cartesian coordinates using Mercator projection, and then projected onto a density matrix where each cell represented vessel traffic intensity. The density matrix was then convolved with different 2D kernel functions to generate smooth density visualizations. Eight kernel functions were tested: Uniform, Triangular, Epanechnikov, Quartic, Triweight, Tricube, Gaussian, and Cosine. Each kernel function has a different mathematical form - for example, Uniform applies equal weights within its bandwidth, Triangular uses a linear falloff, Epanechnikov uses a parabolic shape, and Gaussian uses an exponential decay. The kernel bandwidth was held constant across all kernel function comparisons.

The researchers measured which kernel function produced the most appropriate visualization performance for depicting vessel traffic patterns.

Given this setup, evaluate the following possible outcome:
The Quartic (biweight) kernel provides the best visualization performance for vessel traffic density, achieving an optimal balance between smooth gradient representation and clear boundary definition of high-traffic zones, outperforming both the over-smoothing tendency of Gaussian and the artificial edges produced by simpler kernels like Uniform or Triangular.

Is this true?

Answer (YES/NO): NO